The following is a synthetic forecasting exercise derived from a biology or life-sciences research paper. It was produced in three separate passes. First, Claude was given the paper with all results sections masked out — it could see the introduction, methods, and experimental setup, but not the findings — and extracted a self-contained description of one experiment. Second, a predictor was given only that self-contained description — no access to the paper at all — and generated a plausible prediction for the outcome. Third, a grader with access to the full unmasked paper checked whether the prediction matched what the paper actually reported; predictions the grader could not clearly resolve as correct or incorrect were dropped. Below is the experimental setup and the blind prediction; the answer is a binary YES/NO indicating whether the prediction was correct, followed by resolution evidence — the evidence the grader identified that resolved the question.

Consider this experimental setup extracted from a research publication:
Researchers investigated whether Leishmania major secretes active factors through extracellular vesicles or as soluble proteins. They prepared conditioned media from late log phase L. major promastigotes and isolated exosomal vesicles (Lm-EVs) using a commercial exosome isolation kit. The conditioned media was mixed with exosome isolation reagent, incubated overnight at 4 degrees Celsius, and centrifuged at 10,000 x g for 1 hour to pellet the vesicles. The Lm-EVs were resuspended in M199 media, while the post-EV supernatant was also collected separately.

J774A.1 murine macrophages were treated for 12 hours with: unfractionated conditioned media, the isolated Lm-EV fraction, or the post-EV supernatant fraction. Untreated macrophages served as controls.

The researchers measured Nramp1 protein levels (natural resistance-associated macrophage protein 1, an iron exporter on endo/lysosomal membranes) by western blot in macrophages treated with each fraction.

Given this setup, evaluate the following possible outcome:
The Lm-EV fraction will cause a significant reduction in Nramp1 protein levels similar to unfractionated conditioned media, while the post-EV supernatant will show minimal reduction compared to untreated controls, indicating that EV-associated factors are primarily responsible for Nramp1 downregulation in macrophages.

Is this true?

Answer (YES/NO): NO